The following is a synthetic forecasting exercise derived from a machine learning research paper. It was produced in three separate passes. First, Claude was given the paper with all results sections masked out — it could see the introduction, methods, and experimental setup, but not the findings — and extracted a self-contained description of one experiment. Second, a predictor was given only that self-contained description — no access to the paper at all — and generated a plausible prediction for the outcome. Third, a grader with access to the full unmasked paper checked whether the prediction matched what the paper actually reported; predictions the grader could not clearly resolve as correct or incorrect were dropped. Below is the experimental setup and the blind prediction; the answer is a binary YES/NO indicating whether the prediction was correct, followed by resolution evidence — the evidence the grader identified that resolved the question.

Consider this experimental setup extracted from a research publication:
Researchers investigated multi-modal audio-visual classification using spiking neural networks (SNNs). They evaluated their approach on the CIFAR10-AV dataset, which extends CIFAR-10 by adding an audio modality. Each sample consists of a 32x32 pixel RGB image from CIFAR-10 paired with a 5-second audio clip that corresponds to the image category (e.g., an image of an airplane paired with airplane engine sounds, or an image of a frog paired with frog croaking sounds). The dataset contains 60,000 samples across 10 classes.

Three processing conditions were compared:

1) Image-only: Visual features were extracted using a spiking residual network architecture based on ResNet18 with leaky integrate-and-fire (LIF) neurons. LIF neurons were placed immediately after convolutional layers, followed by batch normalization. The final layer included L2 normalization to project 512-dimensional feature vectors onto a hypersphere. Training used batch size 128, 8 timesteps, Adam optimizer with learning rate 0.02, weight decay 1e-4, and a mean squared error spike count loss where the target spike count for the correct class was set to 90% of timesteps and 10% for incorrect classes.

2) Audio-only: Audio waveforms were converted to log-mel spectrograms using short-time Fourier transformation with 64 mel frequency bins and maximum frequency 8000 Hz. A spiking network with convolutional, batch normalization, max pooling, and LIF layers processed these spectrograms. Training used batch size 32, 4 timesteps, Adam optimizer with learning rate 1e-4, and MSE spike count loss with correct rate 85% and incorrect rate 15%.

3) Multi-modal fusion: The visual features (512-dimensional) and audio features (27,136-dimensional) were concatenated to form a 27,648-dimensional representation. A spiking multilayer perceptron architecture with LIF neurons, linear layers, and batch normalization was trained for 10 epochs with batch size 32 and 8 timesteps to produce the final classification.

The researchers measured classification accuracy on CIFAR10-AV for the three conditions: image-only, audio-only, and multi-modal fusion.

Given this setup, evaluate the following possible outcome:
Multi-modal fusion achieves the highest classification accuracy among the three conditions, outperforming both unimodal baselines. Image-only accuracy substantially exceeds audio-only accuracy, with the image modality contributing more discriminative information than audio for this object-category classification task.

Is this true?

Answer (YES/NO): NO